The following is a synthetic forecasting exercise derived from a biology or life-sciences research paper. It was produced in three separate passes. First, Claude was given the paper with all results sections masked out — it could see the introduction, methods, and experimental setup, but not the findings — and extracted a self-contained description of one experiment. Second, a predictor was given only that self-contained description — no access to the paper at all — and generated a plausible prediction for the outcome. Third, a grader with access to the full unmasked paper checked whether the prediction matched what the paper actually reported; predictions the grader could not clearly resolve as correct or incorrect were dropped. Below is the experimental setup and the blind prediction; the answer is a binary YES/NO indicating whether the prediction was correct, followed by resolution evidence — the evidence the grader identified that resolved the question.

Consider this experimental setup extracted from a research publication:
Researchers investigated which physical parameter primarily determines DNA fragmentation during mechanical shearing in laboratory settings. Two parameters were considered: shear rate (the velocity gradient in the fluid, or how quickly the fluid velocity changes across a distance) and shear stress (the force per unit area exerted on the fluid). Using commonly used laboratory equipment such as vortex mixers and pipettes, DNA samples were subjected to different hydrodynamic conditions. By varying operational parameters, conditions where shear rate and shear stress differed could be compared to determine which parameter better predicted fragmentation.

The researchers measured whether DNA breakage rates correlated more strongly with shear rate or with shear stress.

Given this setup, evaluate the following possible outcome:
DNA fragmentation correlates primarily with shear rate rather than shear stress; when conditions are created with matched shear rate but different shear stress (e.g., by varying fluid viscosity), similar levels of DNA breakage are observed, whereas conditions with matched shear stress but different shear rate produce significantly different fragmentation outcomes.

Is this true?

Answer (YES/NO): YES